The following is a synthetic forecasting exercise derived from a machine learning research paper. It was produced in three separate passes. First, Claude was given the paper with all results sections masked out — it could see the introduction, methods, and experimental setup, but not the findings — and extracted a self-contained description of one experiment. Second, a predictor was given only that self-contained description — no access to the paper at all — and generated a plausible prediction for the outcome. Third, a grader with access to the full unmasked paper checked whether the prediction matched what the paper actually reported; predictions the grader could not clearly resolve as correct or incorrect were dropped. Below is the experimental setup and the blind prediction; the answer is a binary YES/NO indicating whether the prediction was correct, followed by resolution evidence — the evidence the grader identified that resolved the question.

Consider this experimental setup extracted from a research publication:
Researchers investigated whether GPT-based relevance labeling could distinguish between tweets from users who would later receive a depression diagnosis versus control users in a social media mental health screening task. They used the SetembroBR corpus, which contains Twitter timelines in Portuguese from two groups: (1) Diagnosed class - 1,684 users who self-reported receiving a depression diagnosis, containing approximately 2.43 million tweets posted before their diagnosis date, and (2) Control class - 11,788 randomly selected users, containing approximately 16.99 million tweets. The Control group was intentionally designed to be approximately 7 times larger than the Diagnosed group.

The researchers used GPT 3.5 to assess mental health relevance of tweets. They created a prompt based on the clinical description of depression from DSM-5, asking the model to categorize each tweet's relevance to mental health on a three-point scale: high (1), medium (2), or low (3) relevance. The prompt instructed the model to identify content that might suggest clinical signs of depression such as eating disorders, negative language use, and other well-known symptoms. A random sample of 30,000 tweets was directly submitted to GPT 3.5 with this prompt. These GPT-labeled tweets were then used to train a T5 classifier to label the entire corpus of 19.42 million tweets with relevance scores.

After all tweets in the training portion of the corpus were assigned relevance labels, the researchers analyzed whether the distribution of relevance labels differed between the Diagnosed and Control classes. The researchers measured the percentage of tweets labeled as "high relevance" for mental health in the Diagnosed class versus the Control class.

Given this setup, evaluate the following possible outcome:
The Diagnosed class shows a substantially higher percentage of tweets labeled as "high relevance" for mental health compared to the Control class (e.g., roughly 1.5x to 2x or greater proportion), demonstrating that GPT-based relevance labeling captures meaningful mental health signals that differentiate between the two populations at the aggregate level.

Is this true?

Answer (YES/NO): YES